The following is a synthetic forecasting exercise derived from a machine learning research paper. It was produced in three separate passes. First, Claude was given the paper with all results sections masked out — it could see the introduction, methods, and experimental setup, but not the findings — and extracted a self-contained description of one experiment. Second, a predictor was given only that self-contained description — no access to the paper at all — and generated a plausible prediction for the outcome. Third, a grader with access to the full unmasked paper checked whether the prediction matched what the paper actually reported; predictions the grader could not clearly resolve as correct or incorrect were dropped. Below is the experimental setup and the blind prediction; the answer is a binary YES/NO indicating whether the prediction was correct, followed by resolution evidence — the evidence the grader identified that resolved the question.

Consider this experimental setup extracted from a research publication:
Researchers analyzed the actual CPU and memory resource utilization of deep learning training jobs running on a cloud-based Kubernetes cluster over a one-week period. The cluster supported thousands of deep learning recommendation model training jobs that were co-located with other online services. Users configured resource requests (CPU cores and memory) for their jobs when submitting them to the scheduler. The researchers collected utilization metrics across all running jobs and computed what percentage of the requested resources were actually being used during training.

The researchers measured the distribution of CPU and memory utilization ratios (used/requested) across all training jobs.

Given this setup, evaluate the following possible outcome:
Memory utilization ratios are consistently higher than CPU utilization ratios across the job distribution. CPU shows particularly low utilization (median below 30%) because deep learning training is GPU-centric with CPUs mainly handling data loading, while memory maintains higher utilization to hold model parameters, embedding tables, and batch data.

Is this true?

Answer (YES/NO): NO